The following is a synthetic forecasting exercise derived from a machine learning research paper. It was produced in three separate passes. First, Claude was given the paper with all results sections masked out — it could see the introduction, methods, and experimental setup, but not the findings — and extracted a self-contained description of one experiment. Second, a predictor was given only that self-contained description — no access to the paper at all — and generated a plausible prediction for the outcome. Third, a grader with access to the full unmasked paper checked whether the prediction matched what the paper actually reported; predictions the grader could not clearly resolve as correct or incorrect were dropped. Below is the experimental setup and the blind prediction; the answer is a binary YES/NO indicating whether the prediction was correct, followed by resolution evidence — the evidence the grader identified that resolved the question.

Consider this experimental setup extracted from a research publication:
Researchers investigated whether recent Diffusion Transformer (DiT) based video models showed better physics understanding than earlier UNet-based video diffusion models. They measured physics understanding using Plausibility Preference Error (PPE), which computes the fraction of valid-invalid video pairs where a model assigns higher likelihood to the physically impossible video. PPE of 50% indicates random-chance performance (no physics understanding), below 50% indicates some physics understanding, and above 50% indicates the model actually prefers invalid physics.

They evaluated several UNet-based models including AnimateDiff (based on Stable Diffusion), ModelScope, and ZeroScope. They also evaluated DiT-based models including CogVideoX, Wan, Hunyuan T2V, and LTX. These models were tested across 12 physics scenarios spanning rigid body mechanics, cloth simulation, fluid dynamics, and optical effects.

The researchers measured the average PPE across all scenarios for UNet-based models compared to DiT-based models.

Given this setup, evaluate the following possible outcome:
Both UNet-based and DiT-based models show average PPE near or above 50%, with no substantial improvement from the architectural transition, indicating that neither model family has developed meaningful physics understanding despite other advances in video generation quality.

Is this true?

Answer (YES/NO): NO